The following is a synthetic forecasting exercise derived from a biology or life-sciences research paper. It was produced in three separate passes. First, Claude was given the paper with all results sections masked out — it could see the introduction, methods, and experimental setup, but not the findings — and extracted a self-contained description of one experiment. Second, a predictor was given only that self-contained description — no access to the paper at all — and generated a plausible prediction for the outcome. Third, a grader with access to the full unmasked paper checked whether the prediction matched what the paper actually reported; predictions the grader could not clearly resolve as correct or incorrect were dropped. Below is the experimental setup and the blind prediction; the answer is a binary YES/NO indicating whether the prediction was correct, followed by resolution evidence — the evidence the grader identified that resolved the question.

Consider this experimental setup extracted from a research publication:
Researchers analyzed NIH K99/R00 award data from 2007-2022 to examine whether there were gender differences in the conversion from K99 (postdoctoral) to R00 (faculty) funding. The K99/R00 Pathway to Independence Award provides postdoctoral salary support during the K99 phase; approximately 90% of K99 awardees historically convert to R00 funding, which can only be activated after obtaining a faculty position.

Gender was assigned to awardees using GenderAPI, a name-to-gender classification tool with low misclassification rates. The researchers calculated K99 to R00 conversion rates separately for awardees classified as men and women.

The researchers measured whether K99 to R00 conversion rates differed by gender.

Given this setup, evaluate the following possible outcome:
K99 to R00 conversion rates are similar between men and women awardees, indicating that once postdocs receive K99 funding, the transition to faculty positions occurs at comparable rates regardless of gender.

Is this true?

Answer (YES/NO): YES